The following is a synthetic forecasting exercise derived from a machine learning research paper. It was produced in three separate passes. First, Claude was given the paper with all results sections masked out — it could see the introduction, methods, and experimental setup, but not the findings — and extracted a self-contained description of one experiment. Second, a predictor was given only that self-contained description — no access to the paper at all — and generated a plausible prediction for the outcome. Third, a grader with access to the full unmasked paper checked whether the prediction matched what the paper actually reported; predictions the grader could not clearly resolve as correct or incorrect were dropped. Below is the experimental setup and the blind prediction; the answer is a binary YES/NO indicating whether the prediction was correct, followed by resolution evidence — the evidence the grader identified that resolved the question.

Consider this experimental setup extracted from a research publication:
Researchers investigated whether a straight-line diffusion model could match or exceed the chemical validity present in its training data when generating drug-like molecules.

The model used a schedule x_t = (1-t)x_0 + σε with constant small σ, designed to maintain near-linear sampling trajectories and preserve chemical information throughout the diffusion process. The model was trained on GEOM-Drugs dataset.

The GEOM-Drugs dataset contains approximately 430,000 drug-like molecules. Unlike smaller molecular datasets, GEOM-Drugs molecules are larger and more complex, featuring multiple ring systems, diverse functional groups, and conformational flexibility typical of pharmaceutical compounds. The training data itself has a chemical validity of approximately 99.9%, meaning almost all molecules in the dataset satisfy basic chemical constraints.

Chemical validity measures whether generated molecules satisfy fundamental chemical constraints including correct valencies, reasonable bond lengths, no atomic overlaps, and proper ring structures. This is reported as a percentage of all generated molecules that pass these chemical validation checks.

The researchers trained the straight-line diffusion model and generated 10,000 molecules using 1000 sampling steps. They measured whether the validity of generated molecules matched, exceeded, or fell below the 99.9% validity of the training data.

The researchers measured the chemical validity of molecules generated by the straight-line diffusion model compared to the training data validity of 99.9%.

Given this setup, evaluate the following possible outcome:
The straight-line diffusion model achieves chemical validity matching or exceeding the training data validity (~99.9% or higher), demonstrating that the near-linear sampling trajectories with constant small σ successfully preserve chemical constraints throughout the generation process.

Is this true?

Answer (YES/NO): YES